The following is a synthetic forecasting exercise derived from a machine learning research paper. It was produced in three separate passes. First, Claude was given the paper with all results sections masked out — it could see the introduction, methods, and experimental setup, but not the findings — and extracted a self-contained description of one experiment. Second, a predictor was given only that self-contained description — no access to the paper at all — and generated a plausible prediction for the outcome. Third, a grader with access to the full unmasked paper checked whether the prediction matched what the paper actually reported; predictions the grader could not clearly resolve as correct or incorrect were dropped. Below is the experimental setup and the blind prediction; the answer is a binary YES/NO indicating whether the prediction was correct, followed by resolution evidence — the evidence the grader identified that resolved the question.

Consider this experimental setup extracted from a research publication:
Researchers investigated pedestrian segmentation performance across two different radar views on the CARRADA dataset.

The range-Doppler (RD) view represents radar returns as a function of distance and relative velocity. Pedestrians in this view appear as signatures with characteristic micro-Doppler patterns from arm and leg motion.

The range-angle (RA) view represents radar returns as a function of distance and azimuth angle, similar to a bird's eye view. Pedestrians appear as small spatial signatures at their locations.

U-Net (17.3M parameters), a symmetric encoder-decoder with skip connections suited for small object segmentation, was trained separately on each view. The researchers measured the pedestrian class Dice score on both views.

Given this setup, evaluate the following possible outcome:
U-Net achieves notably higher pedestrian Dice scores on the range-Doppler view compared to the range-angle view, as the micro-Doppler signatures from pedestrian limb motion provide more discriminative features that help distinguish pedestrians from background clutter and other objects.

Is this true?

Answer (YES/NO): YES